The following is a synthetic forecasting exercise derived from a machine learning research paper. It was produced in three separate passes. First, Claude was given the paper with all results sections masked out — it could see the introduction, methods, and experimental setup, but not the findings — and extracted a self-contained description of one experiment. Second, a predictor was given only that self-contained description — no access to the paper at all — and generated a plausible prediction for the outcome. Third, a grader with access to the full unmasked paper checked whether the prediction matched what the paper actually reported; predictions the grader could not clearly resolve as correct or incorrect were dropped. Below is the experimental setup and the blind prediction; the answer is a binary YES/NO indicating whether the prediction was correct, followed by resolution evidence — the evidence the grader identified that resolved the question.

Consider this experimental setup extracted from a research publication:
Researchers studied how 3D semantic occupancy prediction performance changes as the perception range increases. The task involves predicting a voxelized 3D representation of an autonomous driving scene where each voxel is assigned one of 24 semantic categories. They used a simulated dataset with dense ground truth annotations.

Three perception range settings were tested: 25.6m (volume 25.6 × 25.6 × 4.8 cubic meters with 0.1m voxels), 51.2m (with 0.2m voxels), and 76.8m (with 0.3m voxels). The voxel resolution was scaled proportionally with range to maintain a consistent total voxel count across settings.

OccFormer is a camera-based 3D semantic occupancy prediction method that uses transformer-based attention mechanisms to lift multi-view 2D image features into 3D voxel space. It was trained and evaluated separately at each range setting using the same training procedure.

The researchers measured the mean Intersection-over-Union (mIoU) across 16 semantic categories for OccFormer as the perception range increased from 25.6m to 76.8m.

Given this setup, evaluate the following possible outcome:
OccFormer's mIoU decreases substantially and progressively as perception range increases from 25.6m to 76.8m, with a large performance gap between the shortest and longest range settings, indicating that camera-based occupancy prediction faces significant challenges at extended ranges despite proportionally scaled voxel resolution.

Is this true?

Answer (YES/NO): YES